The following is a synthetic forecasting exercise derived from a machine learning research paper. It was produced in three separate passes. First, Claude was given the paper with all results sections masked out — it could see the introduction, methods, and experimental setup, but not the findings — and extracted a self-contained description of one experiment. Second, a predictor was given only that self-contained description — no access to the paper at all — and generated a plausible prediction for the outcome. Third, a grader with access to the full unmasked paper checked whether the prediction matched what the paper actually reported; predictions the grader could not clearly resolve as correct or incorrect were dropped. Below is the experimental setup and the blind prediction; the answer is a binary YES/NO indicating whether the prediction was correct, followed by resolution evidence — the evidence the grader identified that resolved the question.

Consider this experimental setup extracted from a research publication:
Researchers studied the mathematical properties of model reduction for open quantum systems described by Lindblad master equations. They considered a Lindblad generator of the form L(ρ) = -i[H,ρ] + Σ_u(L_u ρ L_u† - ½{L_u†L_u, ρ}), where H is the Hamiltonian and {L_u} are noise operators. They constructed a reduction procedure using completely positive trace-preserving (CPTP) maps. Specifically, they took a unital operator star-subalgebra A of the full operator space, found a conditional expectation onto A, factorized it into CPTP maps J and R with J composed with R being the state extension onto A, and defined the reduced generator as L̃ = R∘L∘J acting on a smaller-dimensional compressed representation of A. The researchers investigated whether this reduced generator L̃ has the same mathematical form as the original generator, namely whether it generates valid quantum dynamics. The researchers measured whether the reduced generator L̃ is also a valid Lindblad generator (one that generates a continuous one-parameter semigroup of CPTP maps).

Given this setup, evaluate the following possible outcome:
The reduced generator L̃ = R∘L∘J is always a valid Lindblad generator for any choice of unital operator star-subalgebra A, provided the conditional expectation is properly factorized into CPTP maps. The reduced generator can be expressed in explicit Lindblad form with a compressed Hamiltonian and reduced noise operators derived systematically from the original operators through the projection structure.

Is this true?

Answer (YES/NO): YES